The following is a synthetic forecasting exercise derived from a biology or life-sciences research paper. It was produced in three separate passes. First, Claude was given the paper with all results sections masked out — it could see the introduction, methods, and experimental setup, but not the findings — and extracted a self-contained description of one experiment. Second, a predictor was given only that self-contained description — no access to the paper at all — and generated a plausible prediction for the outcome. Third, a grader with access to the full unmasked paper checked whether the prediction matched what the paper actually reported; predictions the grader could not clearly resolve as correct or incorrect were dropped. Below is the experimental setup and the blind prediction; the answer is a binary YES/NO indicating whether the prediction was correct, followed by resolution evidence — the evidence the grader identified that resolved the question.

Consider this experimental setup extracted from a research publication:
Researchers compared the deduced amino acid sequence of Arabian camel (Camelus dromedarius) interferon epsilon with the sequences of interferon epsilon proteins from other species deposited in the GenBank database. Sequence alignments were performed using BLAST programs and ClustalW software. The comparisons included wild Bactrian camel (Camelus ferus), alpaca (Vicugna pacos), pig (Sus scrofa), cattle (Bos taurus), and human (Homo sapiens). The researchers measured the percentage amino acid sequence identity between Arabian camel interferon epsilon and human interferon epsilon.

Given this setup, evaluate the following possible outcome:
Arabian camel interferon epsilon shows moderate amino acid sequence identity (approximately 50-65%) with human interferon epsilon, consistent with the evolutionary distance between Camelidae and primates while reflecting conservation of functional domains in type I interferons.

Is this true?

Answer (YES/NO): NO